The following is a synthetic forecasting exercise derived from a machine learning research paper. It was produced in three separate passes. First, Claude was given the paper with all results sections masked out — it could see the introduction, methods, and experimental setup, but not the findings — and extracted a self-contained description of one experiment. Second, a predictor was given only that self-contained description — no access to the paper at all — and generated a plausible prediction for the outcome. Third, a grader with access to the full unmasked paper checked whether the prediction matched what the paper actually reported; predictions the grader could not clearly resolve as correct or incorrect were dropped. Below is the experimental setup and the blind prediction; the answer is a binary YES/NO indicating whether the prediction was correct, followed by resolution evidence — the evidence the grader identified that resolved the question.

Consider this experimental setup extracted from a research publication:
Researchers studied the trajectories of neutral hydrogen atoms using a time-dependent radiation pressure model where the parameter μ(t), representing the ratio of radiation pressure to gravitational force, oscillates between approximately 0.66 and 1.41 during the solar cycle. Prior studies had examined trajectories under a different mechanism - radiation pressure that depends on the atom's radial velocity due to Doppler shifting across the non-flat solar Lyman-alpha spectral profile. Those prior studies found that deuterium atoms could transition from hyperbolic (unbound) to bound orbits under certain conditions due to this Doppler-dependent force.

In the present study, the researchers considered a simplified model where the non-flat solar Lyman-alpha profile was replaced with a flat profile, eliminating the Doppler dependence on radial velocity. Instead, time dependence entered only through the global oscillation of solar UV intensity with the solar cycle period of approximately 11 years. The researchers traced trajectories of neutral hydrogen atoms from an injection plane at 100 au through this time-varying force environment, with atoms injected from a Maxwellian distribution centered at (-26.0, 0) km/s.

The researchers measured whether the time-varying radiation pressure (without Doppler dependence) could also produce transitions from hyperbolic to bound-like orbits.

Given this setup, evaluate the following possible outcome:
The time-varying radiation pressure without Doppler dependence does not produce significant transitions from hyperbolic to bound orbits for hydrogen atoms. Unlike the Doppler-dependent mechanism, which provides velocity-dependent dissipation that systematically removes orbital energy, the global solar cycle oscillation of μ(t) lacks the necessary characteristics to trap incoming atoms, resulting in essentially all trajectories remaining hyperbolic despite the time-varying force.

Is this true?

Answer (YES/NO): NO